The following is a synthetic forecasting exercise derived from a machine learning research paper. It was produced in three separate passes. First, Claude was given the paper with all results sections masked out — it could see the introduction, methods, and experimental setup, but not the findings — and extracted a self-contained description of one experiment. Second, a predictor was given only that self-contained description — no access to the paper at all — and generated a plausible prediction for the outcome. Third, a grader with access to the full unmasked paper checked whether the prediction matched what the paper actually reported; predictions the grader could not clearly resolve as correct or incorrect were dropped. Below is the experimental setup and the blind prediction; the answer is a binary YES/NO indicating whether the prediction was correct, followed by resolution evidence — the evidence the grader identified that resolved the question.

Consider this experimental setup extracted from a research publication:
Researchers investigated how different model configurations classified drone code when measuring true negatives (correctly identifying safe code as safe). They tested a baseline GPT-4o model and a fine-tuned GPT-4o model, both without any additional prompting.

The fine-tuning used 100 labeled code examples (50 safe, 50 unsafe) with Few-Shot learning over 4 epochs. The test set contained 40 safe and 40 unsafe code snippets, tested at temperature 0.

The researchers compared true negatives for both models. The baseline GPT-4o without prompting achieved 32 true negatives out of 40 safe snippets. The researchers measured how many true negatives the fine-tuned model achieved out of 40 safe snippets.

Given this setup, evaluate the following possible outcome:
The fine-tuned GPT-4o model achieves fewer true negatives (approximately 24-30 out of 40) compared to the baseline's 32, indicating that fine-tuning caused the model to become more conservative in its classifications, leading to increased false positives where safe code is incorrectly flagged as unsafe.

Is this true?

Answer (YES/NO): NO